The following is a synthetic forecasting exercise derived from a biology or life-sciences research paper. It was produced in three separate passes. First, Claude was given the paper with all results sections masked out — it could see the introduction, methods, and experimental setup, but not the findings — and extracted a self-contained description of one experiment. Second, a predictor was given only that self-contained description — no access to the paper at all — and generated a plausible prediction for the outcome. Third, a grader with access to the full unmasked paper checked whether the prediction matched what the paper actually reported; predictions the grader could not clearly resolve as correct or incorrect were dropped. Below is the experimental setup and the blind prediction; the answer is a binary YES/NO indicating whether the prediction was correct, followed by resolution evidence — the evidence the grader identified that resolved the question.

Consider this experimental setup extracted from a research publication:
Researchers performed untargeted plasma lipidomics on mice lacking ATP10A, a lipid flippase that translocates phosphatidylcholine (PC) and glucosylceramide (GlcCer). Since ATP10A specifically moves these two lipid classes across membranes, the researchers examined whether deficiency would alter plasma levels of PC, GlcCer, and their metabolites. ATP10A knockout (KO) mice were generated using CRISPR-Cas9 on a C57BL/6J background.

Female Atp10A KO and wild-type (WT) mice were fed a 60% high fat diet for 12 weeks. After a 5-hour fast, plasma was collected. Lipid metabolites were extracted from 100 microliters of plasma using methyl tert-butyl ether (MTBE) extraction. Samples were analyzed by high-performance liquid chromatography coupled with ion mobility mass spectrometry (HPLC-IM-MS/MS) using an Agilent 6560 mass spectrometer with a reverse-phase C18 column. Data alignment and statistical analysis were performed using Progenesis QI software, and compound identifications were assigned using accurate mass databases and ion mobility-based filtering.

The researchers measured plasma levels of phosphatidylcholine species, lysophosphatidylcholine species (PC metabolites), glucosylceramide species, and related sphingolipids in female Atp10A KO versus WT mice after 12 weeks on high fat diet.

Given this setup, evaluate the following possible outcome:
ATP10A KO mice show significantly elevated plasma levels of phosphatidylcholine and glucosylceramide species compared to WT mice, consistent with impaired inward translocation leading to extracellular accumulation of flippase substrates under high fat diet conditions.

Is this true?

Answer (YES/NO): NO